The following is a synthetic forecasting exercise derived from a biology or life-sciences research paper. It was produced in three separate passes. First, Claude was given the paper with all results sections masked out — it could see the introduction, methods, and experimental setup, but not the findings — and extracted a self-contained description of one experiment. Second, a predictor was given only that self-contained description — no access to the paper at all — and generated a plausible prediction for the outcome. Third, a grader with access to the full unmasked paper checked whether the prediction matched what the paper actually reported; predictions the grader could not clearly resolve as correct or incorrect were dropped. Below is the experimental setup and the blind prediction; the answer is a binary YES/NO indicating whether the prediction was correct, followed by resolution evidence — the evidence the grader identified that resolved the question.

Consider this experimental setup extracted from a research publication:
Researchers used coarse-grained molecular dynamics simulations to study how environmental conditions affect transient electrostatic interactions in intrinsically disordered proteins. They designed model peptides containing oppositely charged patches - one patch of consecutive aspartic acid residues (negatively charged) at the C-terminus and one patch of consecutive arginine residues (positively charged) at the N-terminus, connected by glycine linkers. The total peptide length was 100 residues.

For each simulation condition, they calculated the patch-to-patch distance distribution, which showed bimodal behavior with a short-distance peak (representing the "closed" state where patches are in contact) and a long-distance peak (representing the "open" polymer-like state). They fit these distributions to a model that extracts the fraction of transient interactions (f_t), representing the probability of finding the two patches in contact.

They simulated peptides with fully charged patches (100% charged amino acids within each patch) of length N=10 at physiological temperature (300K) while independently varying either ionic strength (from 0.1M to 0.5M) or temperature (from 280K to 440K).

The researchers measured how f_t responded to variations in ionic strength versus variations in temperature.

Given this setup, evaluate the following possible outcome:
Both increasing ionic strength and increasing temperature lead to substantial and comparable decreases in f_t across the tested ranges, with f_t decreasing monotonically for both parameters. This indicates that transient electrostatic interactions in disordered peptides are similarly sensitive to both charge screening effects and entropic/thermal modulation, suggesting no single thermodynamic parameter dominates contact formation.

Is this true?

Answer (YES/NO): NO